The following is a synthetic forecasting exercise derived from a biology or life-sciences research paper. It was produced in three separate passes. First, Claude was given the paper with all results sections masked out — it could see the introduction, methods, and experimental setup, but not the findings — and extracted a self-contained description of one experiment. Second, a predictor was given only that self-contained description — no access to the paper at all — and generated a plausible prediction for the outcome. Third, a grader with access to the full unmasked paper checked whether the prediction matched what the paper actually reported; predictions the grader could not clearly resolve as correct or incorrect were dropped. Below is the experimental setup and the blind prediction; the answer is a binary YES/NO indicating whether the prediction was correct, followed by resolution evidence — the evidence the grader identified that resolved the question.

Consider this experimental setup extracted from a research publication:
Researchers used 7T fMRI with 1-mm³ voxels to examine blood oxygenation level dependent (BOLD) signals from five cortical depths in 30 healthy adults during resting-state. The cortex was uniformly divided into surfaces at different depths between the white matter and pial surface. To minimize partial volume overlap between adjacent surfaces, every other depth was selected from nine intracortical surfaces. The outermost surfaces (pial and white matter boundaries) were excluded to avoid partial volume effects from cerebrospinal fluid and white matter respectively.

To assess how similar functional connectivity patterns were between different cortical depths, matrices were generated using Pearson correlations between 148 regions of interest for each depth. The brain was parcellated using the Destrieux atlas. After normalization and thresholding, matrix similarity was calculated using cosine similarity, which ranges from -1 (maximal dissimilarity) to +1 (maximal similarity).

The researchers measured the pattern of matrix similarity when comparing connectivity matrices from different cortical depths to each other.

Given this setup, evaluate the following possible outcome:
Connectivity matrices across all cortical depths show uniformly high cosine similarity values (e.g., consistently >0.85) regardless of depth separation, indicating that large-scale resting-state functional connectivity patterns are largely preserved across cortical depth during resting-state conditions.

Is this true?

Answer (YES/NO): NO